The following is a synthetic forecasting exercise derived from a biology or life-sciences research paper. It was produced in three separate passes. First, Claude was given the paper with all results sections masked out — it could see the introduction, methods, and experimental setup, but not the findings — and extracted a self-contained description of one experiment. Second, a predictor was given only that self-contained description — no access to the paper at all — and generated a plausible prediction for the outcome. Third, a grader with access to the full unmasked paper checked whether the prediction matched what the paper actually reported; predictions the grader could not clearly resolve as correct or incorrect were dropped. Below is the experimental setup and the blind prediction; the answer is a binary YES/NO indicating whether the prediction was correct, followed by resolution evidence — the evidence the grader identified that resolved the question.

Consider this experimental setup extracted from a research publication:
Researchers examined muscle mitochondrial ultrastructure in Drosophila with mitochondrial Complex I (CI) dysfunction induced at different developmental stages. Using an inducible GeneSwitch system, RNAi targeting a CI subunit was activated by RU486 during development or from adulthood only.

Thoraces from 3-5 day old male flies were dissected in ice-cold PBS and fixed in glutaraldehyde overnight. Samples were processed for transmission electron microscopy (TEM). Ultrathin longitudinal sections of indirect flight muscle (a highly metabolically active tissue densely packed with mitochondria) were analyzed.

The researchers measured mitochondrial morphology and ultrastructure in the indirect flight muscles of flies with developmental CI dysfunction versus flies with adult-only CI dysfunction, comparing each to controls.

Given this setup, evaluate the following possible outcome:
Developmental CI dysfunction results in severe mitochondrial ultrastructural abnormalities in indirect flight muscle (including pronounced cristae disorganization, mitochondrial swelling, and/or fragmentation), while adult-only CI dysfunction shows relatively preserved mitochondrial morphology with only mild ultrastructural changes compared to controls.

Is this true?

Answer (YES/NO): NO